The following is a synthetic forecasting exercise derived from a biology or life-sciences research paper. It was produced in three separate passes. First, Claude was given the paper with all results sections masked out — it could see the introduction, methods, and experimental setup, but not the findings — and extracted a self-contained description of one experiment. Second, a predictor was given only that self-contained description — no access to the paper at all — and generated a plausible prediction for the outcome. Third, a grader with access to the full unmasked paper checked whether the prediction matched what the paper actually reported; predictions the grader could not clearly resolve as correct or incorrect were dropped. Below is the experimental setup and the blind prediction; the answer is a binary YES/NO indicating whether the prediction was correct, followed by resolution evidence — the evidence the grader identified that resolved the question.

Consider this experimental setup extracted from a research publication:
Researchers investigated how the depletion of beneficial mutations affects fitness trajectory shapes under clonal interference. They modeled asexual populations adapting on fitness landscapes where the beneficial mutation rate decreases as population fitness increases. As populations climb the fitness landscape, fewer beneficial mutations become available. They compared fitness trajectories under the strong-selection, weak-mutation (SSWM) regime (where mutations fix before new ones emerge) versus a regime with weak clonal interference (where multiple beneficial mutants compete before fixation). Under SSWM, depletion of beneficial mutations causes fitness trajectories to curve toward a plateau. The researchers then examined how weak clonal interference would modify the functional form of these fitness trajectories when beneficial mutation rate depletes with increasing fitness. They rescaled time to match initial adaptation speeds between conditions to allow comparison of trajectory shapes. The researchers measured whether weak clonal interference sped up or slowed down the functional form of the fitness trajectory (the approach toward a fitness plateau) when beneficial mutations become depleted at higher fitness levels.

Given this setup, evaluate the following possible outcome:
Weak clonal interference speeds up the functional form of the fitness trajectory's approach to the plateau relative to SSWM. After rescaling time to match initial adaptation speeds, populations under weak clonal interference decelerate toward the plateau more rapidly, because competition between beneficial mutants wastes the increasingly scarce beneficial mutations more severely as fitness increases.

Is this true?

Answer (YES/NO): YES